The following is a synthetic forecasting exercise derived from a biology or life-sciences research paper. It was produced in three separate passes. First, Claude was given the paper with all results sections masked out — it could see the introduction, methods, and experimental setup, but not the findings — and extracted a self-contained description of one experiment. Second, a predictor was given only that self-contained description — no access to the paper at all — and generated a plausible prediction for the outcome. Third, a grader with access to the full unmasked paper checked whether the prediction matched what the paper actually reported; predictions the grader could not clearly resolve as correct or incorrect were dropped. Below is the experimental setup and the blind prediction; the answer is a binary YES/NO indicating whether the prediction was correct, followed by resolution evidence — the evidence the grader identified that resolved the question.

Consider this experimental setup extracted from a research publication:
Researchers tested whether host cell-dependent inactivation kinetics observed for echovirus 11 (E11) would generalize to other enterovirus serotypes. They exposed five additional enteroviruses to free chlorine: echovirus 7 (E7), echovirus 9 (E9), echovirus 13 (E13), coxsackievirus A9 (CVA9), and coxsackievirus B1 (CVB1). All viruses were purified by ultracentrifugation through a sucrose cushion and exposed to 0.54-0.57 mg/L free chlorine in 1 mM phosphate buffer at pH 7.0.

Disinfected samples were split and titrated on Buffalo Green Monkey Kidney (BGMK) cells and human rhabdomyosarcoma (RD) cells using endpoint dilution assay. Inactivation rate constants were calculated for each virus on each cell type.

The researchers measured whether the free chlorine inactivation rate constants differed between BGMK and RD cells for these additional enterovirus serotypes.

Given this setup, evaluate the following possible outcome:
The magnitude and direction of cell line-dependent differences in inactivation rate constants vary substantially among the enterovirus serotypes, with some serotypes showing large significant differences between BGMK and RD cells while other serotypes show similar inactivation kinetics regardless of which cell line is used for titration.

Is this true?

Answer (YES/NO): NO